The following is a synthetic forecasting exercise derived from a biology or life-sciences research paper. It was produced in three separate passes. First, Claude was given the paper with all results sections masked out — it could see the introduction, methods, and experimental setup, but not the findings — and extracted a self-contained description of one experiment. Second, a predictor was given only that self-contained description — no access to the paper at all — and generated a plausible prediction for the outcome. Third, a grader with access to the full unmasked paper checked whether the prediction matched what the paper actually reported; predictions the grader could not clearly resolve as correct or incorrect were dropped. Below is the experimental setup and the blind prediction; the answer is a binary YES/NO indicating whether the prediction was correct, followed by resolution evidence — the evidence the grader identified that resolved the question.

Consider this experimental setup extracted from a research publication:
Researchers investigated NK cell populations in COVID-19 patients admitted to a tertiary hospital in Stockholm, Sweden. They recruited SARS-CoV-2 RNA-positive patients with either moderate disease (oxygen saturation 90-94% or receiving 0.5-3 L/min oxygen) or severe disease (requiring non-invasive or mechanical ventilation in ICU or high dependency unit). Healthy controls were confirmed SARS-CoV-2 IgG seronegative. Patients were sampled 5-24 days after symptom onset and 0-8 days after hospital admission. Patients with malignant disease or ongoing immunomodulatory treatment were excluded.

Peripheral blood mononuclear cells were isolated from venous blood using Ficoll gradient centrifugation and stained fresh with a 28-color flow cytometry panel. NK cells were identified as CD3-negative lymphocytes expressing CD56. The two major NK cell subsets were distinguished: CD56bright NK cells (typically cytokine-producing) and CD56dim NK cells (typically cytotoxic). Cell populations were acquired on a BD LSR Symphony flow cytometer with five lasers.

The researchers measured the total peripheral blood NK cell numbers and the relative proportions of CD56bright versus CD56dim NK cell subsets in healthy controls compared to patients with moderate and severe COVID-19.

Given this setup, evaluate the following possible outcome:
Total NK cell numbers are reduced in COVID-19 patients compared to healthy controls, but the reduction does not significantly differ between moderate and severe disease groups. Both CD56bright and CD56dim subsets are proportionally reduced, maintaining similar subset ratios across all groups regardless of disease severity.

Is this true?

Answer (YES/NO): YES